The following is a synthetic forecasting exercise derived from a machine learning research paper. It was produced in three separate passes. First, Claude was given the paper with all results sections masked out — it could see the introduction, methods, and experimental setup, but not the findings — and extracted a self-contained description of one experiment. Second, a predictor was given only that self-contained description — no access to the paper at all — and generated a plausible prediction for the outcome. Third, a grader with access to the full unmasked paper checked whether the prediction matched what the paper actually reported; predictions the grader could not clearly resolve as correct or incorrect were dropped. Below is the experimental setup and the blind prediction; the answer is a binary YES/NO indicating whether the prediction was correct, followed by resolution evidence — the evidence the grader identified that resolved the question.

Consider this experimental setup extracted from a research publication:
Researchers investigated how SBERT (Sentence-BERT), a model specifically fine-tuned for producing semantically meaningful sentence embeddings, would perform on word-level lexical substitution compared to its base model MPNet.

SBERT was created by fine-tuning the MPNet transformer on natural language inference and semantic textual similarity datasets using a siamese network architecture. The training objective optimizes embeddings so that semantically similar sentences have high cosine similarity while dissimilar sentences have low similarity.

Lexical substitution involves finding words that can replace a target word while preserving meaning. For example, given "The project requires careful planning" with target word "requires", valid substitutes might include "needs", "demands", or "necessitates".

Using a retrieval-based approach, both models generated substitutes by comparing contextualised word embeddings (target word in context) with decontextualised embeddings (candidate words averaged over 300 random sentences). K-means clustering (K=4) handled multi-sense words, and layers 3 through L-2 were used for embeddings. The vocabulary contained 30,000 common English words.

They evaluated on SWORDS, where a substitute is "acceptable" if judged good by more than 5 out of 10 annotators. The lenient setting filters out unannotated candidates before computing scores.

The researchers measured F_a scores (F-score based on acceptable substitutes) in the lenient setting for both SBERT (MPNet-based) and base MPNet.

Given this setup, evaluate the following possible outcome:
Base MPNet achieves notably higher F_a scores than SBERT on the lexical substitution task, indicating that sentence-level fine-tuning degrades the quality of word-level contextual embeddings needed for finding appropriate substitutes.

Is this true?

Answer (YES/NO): NO